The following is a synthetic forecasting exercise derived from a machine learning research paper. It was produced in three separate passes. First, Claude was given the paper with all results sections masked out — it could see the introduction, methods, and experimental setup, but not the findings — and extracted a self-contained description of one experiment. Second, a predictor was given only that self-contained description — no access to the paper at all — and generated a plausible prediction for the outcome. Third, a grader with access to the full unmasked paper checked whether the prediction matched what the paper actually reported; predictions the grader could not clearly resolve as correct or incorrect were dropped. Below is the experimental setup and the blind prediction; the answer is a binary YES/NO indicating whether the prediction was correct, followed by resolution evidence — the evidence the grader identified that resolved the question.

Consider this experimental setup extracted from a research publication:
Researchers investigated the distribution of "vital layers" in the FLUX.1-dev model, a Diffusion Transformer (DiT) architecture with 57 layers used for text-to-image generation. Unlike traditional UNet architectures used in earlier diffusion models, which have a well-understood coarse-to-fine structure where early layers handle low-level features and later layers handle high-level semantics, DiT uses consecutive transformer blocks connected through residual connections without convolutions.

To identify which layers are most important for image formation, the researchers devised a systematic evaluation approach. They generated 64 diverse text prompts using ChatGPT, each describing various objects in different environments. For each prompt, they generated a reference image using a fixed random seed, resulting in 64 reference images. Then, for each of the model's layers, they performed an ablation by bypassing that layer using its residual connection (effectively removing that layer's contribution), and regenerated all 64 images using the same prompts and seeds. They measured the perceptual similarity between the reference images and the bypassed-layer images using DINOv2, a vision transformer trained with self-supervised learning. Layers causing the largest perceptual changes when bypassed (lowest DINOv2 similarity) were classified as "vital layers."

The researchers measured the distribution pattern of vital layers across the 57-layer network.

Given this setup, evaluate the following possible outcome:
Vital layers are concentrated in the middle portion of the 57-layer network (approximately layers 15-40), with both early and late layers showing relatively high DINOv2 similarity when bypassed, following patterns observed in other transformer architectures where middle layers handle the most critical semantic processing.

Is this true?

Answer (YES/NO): NO